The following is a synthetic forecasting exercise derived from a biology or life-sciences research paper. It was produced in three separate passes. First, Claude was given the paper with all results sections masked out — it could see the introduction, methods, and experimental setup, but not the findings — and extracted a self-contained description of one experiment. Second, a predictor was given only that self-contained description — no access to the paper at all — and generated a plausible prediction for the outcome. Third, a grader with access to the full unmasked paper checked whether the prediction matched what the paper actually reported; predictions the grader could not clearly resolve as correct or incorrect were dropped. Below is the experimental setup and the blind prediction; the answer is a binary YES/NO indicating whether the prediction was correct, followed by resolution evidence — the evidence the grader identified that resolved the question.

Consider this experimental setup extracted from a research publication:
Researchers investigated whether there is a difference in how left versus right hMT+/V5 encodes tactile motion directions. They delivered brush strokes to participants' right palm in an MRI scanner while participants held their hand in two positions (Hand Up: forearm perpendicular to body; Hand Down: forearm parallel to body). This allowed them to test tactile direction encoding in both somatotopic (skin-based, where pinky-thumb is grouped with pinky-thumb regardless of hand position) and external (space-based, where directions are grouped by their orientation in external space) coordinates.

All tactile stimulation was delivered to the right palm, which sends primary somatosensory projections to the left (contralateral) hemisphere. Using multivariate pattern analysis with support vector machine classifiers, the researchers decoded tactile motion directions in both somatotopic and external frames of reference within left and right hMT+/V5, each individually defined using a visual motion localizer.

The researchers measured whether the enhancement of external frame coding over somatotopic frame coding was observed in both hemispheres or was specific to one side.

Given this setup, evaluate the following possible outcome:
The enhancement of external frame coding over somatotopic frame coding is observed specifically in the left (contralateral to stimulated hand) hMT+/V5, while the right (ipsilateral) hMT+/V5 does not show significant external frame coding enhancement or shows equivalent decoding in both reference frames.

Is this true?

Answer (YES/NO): NO